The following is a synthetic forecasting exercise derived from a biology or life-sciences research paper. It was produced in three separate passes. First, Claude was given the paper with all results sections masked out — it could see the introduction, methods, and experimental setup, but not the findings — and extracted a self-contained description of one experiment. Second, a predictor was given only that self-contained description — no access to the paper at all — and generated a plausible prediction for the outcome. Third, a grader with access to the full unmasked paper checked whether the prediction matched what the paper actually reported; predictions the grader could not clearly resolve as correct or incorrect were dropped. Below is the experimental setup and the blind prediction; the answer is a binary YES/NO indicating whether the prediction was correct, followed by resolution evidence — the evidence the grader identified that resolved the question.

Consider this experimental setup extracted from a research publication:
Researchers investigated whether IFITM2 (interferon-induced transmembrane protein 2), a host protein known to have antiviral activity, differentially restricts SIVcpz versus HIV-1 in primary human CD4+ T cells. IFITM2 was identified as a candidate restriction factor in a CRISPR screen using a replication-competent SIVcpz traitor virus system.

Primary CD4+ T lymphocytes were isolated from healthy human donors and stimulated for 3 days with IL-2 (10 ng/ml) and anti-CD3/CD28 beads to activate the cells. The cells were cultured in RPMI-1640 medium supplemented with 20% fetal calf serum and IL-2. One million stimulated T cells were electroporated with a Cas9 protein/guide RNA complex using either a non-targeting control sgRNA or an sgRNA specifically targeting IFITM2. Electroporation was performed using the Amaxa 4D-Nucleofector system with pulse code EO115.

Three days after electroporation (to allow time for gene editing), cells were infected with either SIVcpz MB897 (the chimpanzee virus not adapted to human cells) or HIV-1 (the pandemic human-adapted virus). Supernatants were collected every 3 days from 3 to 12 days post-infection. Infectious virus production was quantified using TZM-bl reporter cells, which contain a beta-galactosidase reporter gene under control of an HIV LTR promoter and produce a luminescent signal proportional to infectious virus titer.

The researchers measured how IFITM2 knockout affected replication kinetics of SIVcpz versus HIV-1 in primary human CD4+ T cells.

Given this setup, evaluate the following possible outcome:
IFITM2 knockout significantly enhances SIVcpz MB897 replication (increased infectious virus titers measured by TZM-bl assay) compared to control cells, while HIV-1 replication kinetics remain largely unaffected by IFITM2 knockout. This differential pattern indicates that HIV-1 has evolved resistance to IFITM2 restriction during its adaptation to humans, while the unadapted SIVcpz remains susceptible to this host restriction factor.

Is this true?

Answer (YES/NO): YES